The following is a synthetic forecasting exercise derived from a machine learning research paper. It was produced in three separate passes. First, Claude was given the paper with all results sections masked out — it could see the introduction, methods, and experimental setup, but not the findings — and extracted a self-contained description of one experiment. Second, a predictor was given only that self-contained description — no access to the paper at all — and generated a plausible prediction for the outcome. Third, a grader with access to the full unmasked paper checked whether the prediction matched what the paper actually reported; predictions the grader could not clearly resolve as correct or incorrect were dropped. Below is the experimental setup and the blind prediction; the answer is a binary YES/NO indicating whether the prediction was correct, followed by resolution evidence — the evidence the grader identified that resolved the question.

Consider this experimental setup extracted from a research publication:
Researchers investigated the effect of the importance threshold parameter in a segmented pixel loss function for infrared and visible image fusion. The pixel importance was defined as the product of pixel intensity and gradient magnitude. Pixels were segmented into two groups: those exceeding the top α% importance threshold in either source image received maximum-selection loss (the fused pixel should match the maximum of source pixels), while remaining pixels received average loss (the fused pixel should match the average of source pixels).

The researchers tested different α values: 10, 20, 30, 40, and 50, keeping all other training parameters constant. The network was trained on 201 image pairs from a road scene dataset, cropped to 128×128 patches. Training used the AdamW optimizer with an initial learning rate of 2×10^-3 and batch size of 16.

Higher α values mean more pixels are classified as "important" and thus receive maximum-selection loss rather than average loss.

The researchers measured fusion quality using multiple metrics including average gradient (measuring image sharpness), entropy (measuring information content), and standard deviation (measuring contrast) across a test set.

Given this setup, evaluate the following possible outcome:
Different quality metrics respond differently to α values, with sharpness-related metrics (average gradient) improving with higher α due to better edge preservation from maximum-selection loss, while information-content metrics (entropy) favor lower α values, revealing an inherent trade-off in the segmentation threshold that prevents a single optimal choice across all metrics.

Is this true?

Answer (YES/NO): NO